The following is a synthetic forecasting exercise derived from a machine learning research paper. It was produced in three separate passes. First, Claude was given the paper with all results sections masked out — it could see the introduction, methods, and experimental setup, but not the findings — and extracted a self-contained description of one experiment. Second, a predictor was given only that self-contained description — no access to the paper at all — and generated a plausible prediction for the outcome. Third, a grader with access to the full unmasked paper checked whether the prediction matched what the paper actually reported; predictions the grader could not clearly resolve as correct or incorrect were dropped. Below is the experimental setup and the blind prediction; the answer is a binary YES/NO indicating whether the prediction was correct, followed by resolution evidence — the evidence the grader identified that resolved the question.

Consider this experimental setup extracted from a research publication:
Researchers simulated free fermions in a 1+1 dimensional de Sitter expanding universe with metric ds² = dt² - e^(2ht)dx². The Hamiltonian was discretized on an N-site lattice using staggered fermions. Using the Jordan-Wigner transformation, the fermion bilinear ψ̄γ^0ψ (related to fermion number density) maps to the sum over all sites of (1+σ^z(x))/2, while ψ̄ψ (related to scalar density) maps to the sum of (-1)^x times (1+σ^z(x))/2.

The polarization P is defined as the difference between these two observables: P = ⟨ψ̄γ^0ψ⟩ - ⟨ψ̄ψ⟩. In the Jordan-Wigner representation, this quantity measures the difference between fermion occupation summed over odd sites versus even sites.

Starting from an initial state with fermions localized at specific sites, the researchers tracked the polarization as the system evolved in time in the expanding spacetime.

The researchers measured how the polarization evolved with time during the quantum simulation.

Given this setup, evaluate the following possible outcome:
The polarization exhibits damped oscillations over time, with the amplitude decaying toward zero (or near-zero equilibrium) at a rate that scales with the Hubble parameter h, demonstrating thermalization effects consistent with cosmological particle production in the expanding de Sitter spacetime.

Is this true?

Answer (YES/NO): NO